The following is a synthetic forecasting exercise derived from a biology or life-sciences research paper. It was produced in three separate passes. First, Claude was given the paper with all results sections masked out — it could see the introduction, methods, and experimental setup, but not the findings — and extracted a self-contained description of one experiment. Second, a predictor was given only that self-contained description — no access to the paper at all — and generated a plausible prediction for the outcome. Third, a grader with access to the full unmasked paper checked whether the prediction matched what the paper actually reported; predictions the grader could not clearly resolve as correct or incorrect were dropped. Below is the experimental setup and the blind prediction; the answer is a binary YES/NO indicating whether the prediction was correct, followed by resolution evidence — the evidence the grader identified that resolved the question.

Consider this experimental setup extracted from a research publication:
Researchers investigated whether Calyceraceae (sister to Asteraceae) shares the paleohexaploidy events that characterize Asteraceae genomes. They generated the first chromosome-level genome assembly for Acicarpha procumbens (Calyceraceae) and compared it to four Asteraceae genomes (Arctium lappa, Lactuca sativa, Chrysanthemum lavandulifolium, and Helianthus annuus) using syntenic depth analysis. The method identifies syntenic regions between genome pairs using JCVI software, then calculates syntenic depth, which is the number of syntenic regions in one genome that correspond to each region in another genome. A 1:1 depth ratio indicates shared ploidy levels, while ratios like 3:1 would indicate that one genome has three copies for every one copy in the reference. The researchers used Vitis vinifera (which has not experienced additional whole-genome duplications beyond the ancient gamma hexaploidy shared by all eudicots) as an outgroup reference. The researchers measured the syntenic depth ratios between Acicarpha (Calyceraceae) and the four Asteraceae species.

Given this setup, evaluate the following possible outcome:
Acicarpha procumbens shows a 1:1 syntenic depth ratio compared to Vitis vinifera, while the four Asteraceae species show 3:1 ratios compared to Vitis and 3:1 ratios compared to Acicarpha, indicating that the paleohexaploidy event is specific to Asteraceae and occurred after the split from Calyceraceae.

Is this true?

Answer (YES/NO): NO